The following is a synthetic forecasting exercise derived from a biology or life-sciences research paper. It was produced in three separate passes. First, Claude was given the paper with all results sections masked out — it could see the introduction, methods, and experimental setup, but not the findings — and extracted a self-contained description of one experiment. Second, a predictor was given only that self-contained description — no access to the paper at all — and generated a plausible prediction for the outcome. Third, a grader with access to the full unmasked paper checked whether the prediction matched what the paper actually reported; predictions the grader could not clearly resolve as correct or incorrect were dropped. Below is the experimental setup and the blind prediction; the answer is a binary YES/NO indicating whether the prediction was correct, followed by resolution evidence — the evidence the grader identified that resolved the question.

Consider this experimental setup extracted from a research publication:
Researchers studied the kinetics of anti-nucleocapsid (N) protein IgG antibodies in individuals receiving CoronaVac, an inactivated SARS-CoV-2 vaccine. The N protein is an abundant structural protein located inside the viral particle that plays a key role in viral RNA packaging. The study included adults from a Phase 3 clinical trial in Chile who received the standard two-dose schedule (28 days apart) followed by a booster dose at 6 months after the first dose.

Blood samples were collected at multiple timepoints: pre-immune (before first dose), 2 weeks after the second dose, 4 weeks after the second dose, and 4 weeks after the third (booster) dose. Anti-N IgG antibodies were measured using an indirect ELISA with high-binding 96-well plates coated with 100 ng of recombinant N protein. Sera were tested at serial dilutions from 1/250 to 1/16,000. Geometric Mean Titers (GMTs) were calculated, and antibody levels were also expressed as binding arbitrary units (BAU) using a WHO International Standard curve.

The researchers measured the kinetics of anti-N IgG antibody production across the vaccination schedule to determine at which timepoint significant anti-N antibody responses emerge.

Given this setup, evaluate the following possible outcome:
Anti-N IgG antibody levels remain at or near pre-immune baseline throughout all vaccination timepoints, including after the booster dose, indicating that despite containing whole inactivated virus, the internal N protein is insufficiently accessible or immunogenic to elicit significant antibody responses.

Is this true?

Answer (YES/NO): NO